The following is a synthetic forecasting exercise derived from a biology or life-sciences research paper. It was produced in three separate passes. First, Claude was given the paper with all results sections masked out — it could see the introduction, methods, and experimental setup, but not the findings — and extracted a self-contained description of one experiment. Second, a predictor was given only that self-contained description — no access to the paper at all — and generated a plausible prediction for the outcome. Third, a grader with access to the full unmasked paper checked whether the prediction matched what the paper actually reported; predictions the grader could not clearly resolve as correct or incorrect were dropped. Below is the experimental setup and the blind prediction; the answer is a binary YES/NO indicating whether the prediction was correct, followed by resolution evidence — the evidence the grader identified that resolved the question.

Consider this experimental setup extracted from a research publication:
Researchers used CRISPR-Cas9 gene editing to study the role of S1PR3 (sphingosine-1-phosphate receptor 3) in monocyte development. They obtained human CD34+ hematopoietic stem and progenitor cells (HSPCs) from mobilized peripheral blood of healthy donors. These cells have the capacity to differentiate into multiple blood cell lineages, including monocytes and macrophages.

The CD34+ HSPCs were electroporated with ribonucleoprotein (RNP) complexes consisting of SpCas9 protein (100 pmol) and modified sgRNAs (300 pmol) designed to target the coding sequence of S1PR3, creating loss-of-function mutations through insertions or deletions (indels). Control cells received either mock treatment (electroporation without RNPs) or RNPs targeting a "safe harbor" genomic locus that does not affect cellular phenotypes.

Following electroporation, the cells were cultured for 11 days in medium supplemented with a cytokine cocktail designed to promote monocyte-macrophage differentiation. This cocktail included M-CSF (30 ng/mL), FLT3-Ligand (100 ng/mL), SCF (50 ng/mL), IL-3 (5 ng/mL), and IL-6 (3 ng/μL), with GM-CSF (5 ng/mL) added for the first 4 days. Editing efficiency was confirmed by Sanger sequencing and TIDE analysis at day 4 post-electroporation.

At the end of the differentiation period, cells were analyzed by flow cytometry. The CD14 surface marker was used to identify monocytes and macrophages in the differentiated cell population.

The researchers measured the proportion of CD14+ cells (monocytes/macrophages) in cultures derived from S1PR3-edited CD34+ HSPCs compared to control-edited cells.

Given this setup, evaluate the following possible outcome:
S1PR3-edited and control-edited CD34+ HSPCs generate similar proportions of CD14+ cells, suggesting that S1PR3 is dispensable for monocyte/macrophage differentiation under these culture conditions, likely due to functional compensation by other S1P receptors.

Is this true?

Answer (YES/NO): NO